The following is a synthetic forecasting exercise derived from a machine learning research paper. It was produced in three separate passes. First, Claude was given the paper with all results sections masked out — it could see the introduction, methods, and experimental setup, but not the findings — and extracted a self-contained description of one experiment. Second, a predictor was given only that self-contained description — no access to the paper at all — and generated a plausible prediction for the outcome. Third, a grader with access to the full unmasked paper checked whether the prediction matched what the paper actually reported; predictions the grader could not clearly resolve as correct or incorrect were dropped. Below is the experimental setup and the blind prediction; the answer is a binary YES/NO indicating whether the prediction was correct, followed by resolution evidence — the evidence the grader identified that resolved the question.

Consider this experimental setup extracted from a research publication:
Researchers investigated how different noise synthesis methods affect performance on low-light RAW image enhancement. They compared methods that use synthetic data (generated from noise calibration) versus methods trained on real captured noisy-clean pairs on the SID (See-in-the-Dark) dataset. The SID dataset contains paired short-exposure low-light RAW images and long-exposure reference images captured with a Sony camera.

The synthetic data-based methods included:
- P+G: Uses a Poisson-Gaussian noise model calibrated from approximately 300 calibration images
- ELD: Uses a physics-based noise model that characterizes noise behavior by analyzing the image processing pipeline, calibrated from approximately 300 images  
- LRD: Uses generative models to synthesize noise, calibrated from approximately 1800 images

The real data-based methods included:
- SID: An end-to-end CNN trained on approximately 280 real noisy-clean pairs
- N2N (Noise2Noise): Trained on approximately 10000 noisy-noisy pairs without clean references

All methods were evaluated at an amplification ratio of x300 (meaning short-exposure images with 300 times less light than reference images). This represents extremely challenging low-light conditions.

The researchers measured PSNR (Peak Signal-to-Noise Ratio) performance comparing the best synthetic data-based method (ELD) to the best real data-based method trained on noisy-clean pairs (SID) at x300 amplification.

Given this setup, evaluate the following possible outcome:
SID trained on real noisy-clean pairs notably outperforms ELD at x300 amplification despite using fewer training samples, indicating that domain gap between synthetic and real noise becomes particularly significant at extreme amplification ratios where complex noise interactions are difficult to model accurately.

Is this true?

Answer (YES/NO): NO